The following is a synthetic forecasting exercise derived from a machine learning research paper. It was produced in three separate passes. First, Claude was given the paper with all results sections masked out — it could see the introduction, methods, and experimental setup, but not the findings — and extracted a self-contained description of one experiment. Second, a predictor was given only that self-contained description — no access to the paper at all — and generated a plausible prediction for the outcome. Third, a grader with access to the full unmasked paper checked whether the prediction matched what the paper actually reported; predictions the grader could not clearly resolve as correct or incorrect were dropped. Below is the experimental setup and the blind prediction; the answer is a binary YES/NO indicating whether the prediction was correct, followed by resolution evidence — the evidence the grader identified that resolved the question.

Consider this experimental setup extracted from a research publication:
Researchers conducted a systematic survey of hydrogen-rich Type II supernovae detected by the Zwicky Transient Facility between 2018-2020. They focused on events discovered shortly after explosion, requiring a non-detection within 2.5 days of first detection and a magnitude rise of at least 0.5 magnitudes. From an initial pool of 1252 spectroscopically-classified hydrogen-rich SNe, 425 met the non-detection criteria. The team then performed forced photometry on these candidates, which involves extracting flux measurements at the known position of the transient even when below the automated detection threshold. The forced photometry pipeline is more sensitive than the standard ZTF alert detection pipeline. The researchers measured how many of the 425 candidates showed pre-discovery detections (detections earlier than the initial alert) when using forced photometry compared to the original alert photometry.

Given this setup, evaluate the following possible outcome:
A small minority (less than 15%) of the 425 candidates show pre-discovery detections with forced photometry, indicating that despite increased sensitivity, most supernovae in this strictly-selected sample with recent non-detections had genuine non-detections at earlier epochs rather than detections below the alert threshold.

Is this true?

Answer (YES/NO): YES